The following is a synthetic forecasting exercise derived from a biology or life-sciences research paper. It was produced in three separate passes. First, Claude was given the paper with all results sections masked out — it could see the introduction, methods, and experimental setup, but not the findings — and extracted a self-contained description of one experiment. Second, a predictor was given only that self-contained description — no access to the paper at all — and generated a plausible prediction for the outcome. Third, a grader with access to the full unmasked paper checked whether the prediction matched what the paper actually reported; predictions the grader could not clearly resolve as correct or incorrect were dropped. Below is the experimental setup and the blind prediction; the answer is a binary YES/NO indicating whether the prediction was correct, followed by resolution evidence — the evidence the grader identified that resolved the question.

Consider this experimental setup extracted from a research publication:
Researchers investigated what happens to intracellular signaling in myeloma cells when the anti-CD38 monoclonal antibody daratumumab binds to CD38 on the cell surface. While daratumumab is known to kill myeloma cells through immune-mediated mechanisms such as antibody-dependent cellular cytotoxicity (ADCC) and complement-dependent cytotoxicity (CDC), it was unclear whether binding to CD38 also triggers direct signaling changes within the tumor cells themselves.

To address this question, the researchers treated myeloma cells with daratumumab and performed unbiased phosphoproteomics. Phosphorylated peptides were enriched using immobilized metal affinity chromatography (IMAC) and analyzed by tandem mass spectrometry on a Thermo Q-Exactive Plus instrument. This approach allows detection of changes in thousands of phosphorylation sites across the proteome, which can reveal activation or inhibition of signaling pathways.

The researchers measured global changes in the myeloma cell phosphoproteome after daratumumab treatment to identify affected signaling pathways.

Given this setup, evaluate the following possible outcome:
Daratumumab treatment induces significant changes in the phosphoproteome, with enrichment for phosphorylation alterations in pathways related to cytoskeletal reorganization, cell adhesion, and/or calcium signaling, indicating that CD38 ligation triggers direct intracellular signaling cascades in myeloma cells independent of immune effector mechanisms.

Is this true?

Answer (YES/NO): NO